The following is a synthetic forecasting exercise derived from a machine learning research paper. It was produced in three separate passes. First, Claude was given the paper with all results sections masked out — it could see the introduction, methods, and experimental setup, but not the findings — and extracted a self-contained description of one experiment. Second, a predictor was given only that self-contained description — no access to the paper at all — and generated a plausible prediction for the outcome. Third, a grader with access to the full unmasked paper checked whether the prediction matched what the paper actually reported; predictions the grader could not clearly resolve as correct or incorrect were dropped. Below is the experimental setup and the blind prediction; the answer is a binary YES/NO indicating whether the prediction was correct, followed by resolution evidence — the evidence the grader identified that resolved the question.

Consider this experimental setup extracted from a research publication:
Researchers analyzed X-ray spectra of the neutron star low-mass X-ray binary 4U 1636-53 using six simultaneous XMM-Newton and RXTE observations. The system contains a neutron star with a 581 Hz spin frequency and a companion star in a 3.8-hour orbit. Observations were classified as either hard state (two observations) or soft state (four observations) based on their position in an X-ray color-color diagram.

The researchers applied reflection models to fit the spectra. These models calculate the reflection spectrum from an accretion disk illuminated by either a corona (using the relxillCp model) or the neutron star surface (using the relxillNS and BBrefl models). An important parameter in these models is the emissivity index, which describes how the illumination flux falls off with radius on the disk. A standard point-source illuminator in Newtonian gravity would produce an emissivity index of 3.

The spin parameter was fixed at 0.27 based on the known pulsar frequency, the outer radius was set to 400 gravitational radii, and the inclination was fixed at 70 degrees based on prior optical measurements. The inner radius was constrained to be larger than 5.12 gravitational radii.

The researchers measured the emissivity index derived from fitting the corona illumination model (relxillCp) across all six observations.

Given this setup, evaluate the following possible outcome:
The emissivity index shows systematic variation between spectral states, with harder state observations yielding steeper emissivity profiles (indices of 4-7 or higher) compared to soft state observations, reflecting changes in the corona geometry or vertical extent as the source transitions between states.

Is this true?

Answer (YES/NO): NO